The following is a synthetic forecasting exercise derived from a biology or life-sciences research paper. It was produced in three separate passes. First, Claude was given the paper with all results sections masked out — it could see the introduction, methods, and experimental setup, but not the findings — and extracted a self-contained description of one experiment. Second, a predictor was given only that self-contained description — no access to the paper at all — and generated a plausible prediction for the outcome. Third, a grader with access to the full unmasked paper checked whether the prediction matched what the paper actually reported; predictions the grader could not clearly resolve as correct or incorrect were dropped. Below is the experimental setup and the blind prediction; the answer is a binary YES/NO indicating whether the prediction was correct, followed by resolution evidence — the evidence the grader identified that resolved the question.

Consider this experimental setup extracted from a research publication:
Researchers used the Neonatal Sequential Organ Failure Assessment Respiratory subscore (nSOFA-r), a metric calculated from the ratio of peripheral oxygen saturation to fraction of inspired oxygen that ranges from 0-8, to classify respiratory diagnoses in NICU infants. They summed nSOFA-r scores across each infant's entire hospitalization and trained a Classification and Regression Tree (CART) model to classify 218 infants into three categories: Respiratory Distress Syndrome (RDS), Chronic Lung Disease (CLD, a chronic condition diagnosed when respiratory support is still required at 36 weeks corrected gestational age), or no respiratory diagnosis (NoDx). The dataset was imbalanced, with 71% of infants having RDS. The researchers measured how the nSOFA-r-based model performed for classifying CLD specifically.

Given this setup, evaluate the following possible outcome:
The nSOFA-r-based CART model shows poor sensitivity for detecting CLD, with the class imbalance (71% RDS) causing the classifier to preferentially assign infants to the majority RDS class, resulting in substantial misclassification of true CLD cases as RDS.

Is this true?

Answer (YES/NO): YES